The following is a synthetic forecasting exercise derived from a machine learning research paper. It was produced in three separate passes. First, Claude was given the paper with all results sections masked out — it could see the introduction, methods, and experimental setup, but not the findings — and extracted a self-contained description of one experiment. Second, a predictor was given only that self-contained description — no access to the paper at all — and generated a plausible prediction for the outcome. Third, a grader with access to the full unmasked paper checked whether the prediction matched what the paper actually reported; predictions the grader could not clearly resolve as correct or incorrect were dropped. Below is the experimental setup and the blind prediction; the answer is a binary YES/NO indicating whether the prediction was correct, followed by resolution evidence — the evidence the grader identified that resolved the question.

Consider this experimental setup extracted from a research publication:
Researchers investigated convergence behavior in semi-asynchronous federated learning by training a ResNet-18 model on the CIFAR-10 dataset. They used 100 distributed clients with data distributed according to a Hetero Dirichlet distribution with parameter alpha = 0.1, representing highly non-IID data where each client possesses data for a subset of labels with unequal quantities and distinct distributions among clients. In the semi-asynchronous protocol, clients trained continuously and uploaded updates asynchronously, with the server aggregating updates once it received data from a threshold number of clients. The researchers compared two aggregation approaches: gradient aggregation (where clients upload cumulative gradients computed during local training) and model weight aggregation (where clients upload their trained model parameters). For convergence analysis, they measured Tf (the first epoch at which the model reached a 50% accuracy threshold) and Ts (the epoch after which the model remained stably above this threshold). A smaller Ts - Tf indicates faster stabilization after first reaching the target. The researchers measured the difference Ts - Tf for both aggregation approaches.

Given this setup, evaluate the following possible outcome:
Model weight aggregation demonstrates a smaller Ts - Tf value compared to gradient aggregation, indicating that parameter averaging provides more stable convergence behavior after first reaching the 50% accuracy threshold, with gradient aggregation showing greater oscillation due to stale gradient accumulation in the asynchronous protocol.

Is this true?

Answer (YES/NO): YES